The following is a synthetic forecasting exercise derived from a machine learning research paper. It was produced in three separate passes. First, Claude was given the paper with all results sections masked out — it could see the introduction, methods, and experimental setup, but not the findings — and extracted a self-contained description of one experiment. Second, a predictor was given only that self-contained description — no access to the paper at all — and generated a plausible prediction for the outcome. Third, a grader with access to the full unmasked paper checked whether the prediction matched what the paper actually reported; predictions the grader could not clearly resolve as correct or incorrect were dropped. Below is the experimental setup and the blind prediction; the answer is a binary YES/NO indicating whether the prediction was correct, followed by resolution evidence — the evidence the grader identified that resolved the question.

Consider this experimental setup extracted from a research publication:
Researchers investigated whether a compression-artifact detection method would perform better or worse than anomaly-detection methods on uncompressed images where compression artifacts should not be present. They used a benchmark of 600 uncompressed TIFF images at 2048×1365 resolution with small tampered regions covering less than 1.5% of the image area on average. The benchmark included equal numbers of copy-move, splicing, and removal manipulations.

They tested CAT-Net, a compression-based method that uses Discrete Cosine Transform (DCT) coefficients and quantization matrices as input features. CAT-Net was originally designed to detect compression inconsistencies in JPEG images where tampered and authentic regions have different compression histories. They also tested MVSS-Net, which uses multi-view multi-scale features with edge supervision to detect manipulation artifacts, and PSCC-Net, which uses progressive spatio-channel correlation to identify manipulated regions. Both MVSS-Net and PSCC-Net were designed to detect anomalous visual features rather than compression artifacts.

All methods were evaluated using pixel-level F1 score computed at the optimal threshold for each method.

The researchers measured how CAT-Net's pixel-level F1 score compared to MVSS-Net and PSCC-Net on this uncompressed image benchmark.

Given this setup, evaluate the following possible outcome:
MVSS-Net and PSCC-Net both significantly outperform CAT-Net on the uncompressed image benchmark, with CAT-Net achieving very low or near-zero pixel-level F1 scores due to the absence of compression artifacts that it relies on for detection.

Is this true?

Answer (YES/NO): NO